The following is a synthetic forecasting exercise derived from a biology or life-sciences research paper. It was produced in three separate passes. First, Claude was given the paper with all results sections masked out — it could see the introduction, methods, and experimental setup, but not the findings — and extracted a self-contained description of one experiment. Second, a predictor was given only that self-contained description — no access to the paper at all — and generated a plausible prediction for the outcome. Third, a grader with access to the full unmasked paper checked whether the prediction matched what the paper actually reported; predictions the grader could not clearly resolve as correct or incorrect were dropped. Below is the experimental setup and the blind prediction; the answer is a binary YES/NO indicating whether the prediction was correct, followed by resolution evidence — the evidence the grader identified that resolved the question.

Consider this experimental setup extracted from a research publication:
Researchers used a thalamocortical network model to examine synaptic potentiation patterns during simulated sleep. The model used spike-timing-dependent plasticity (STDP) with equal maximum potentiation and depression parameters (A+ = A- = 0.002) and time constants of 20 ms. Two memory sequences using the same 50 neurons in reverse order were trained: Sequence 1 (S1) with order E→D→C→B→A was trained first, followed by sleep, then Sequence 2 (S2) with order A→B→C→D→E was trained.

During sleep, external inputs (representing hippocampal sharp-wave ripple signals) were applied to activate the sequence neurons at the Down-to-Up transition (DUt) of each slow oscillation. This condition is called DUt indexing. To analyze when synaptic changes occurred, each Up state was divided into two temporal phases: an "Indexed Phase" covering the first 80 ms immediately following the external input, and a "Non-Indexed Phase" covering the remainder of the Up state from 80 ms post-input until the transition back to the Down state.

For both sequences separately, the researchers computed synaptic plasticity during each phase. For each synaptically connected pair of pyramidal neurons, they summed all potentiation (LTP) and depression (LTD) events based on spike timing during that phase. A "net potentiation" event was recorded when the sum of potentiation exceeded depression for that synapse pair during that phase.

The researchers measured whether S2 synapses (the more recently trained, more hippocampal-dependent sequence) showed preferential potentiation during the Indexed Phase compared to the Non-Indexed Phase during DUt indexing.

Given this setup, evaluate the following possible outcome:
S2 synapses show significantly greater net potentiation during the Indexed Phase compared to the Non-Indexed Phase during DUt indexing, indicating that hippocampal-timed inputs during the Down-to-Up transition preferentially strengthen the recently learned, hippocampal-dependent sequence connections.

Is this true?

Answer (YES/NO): YES